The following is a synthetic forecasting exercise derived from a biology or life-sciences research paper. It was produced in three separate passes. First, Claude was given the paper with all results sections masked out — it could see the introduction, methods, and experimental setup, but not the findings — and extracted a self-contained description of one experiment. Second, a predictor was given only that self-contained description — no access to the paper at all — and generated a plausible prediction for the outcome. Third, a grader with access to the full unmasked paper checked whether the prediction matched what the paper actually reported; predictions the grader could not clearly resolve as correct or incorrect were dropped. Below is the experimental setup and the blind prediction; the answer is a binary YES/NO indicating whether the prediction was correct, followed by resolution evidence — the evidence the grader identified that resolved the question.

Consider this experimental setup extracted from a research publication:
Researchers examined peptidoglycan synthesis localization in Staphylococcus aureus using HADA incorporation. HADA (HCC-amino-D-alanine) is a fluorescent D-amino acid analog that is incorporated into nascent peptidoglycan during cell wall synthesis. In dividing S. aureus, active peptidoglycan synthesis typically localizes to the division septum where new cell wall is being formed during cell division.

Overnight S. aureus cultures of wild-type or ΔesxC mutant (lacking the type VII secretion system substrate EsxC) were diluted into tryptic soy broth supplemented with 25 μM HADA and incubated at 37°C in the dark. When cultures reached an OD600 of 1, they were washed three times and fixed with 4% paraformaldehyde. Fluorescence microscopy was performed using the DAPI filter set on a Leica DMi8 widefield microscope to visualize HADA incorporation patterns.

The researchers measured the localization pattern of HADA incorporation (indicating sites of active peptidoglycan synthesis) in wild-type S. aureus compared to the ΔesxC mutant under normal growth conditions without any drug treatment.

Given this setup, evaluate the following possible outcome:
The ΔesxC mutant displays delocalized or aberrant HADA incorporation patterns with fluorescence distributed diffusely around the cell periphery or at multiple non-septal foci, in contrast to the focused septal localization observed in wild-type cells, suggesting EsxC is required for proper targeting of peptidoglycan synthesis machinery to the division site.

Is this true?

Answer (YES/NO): NO